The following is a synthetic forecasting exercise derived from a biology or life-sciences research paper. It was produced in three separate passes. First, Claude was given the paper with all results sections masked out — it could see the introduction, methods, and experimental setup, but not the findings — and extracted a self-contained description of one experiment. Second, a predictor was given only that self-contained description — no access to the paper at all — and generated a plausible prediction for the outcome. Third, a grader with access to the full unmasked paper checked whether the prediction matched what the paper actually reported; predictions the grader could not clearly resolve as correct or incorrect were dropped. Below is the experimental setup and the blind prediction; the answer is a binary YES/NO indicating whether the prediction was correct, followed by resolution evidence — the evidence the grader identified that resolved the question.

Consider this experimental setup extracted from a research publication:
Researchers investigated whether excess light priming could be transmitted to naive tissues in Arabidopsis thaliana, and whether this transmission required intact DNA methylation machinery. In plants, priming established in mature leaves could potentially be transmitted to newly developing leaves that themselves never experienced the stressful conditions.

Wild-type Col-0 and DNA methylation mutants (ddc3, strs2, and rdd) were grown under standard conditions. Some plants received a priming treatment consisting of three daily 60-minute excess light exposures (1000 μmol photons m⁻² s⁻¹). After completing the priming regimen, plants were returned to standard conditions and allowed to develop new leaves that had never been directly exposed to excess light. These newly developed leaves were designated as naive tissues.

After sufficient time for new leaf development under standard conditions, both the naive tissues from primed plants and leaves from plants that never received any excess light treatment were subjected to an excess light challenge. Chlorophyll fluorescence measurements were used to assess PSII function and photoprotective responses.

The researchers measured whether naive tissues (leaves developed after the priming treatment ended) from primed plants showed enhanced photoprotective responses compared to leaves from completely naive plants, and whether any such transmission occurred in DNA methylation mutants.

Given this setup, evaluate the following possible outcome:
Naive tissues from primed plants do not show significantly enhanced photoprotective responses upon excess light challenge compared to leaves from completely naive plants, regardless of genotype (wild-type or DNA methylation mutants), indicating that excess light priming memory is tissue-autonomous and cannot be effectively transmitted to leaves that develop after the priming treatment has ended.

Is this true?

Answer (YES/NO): NO